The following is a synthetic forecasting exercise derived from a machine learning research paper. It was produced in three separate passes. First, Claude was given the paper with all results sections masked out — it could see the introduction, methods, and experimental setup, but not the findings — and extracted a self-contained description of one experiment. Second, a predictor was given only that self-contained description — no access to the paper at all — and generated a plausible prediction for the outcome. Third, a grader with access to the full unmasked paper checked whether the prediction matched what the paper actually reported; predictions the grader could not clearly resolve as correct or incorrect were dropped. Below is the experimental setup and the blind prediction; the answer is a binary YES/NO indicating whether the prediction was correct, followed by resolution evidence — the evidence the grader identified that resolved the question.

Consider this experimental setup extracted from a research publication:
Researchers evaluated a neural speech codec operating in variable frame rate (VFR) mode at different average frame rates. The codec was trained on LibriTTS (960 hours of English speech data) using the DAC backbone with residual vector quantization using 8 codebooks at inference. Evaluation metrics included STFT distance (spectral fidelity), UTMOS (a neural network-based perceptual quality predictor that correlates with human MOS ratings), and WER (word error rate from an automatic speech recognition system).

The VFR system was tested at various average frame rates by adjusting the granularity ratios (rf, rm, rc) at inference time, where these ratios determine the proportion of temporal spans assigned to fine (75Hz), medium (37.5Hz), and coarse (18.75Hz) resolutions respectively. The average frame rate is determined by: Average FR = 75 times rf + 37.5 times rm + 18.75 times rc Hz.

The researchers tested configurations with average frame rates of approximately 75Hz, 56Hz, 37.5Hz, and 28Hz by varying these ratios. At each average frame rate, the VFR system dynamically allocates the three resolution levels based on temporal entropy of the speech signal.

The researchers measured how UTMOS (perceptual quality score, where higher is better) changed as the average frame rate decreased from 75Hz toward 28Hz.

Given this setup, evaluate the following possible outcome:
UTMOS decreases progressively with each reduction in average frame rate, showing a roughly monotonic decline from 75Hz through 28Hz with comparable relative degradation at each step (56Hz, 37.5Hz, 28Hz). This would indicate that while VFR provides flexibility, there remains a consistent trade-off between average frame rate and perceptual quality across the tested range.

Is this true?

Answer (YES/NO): NO